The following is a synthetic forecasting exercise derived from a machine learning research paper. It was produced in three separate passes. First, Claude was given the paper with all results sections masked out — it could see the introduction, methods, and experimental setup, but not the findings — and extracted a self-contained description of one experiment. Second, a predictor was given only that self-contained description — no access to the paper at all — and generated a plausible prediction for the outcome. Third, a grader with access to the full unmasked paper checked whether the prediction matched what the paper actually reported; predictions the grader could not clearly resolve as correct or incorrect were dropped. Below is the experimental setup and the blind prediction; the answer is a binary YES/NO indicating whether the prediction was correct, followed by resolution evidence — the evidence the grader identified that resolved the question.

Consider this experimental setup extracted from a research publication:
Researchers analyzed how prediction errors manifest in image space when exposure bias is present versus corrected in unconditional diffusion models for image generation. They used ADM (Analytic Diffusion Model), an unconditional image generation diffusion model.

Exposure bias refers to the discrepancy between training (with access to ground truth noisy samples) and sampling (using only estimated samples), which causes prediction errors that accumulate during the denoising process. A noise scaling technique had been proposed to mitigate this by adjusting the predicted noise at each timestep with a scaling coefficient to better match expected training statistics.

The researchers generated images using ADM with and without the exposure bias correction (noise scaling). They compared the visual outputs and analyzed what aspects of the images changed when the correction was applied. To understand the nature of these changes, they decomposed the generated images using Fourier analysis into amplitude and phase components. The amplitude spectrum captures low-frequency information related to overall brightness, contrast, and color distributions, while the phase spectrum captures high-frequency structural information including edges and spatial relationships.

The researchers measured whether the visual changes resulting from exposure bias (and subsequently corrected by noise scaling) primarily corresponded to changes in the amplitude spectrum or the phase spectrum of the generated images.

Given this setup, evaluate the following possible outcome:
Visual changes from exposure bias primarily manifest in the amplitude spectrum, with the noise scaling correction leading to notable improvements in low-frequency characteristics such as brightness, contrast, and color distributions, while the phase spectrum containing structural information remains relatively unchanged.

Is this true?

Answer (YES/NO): NO